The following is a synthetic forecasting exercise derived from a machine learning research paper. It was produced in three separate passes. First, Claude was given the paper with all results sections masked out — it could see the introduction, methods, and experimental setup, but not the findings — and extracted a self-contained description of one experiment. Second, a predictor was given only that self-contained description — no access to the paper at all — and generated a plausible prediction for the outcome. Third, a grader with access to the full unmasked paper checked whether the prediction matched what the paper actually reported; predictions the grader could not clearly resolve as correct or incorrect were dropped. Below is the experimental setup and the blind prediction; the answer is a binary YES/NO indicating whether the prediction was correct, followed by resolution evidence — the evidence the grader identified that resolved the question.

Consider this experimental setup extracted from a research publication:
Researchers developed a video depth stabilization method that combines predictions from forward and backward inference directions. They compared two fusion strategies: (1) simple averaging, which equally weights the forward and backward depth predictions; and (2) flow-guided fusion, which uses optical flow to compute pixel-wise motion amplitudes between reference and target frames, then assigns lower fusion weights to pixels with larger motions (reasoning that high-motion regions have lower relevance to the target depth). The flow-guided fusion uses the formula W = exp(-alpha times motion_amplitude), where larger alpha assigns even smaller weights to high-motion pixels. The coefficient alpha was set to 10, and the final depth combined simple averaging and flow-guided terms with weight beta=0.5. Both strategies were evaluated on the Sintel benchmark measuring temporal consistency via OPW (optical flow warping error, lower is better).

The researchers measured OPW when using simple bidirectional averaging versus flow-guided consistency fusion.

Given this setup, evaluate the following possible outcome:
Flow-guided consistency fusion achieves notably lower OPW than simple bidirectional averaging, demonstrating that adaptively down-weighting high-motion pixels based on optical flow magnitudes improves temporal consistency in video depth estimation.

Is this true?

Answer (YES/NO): YES